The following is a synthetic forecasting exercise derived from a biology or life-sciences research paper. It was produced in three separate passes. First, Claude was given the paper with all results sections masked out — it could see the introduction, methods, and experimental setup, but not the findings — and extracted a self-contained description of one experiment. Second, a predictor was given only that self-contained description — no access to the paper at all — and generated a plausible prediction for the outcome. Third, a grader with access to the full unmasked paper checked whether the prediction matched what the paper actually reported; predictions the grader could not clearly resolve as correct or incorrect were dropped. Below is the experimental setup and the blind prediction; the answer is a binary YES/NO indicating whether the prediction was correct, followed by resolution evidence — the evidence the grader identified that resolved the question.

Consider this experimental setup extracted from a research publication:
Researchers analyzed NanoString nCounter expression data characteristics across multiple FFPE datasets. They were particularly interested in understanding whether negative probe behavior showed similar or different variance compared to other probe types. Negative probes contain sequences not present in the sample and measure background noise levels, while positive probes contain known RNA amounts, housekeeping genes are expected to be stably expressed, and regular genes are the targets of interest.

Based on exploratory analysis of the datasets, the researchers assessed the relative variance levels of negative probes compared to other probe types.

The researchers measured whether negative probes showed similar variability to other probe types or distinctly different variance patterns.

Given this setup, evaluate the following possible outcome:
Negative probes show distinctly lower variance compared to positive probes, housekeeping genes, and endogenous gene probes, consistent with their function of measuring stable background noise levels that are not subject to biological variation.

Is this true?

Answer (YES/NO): NO